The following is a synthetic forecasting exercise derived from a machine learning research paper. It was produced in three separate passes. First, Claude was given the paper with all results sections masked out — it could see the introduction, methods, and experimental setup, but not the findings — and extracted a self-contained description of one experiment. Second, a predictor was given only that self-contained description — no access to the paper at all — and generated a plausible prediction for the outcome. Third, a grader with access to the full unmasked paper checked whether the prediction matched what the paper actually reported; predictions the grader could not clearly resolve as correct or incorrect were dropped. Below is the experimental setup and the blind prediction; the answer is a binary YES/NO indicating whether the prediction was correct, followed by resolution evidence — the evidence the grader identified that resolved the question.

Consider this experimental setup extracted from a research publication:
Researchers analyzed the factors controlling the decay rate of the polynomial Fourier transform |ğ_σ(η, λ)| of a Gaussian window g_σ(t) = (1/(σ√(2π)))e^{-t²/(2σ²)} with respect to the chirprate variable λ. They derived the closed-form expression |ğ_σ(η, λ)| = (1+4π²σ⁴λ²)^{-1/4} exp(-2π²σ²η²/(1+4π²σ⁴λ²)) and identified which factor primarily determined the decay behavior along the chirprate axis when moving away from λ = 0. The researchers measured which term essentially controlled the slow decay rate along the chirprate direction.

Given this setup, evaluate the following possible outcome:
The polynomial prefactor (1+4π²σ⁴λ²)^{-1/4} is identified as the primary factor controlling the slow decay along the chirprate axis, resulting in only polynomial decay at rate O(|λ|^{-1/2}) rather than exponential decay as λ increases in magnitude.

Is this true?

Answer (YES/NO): YES